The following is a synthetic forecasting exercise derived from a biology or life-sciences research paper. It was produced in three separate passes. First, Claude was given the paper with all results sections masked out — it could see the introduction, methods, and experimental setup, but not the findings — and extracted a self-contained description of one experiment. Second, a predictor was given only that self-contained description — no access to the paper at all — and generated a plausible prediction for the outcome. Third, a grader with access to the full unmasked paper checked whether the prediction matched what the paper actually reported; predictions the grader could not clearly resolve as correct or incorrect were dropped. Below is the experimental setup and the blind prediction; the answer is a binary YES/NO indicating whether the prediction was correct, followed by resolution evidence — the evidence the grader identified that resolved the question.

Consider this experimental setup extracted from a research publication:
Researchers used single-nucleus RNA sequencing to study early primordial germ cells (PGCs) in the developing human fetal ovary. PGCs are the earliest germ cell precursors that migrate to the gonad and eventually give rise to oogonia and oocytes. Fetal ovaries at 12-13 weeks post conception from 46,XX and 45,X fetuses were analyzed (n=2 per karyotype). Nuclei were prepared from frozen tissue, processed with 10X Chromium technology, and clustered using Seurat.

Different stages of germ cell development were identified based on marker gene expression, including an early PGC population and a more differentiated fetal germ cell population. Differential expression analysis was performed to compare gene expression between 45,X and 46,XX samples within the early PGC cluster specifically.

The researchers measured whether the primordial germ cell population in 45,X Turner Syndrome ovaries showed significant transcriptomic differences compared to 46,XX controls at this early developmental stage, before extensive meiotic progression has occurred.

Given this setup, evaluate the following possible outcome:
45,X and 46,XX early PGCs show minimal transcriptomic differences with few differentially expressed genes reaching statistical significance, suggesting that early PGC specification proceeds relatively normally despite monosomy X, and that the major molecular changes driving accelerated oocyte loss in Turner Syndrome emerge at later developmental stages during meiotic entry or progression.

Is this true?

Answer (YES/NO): NO